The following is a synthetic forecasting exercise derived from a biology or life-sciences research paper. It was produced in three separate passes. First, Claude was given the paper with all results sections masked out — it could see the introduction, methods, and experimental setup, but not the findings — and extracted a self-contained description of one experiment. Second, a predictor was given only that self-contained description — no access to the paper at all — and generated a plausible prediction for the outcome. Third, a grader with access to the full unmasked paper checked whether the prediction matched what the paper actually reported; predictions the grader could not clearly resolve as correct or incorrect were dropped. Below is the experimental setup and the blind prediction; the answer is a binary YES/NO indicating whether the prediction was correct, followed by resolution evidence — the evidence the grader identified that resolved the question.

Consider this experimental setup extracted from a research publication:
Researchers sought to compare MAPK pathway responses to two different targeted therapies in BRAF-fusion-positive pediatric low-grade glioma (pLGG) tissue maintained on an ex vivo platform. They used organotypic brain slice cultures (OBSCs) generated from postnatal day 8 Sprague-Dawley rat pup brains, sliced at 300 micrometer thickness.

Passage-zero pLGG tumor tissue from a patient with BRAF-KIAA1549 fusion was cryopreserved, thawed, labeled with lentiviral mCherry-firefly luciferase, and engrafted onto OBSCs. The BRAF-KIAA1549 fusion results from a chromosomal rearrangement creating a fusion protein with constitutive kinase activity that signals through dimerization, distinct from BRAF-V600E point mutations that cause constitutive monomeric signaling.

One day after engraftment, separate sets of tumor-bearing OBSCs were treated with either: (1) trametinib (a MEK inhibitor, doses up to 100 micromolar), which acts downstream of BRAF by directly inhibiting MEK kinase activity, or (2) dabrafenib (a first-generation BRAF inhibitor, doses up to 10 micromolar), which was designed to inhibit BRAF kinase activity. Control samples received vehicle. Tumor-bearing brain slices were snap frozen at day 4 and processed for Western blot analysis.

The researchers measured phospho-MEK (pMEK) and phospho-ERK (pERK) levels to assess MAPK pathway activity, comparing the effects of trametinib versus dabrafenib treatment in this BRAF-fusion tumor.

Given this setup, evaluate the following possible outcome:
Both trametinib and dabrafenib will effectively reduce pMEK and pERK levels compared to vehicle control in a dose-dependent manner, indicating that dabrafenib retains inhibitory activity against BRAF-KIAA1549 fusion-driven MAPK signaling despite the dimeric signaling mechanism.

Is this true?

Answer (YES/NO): NO